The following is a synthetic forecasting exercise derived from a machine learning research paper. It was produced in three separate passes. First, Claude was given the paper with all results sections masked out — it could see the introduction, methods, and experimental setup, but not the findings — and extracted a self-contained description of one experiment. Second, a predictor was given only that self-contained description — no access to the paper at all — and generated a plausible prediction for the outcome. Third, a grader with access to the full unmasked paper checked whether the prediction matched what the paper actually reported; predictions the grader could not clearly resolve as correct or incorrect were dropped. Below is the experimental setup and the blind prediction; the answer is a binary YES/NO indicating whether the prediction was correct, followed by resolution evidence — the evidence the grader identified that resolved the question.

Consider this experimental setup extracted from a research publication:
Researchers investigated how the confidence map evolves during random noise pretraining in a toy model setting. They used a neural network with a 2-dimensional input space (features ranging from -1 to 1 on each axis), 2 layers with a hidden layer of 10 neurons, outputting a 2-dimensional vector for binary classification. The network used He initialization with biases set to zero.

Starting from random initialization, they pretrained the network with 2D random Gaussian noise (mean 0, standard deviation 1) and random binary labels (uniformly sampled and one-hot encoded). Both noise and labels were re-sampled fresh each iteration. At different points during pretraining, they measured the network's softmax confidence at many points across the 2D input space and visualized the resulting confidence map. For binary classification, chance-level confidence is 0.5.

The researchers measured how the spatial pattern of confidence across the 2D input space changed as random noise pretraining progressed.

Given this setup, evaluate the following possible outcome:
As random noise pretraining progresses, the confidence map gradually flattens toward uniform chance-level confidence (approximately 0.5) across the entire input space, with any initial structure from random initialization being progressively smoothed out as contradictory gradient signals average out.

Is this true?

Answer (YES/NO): YES